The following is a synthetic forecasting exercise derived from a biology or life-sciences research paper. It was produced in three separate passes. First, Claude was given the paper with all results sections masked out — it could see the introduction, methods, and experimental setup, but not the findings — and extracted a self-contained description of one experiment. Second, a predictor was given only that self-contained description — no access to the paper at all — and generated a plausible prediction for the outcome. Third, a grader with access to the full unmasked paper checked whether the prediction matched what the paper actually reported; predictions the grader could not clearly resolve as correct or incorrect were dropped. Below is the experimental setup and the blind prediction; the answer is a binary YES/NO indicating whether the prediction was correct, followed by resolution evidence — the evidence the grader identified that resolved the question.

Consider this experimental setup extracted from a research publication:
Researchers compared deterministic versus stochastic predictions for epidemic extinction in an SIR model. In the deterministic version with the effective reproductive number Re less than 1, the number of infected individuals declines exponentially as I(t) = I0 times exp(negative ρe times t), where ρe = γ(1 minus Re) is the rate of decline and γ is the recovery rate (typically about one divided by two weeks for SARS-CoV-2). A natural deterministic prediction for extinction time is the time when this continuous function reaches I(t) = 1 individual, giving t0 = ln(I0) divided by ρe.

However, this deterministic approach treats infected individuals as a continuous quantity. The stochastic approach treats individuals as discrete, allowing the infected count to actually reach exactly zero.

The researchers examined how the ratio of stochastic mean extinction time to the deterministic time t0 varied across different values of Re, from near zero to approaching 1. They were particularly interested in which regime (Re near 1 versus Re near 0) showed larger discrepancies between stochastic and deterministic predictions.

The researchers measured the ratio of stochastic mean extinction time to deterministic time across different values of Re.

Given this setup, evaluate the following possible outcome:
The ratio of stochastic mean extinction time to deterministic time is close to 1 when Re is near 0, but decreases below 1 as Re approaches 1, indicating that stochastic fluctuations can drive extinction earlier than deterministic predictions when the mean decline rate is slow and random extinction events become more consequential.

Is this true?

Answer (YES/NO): YES